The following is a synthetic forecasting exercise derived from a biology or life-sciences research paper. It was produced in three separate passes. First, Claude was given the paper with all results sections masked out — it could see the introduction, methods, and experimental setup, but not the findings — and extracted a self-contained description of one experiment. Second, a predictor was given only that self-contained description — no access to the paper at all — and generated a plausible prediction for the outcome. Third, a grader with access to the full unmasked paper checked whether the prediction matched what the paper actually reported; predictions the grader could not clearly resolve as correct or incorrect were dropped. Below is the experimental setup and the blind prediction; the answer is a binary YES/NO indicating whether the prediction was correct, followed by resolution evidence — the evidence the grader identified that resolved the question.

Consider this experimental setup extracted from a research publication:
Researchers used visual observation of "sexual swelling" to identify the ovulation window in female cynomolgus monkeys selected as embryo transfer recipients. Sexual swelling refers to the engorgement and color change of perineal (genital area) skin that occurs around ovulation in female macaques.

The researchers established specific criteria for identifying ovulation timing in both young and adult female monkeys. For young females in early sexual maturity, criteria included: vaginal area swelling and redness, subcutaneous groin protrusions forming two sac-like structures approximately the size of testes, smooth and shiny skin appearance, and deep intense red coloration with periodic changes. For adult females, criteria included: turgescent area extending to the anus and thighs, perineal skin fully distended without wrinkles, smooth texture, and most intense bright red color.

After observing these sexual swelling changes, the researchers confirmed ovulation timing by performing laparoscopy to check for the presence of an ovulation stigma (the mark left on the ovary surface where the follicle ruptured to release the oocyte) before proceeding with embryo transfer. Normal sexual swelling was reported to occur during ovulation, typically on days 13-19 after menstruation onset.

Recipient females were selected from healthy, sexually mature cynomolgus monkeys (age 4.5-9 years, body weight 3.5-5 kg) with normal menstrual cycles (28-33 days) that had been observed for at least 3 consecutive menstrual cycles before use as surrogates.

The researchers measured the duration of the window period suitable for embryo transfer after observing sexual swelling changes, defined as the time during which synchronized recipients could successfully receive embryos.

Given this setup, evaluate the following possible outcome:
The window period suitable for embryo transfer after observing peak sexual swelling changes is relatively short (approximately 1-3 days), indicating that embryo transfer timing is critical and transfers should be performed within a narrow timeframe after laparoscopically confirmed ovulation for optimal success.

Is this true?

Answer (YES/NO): NO